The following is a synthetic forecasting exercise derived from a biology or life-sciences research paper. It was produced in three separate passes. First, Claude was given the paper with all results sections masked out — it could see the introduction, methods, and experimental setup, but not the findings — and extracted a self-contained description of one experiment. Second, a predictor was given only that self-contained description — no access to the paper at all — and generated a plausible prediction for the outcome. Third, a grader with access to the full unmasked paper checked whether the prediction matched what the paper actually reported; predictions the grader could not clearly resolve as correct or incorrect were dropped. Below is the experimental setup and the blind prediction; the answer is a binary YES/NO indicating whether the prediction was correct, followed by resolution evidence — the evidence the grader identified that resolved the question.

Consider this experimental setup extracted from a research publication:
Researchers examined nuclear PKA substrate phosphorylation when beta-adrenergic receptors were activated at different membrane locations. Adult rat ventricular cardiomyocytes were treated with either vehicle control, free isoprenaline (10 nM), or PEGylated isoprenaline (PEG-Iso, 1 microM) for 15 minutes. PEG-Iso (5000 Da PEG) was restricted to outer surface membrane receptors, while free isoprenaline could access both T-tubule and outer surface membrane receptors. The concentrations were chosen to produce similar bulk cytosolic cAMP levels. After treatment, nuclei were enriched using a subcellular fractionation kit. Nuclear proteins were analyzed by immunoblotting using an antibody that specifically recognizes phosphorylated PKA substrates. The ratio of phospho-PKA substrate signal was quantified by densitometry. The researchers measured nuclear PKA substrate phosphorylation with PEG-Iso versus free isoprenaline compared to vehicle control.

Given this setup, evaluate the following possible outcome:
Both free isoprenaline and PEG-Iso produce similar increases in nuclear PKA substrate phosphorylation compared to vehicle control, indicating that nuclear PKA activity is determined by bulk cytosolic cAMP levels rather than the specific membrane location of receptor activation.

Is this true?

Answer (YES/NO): NO